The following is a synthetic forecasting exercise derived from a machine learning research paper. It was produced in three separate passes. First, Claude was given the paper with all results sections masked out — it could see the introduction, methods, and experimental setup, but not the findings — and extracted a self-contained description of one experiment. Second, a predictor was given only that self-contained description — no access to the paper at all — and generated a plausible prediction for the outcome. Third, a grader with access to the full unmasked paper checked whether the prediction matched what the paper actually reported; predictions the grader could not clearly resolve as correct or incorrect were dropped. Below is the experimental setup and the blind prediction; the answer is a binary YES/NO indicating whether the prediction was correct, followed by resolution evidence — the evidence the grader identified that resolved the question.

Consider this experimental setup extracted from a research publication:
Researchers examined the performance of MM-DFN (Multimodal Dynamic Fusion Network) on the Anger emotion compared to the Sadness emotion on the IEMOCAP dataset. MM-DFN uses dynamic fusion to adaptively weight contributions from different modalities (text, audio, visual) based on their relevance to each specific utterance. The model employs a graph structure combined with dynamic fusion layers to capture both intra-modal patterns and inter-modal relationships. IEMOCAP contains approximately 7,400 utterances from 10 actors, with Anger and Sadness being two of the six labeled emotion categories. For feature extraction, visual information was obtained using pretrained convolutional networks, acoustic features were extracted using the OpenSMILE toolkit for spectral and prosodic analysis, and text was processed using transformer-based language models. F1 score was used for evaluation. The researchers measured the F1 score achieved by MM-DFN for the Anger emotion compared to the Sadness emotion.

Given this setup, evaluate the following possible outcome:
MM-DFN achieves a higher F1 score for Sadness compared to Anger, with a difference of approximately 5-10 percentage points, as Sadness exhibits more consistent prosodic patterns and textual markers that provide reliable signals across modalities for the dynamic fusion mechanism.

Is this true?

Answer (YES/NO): NO